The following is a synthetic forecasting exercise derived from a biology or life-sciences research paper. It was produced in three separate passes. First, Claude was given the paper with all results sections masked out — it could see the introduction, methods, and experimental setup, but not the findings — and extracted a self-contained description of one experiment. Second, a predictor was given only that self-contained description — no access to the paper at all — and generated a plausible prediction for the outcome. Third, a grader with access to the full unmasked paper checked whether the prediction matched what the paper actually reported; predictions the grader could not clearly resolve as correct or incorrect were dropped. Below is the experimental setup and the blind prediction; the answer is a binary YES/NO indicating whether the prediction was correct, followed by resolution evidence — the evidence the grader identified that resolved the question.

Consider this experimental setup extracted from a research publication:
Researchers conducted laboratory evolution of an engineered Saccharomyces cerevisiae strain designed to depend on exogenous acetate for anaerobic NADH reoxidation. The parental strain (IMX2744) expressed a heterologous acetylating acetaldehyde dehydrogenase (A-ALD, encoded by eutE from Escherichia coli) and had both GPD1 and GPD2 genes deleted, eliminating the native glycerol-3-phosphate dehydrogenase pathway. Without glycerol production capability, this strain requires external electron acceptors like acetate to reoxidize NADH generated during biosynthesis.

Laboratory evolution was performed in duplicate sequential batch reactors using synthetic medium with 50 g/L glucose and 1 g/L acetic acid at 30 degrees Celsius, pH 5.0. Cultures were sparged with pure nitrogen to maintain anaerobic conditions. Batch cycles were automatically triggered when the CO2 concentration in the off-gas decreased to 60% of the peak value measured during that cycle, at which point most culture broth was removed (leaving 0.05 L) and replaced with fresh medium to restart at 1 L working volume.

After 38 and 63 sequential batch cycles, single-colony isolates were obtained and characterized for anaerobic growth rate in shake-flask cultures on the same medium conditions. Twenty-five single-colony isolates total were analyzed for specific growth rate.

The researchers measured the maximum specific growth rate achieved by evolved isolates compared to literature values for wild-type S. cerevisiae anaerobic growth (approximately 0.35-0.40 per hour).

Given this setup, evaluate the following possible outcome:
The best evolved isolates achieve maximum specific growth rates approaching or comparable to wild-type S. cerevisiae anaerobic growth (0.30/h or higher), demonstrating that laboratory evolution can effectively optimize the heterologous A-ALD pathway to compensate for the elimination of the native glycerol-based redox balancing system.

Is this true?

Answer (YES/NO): NO